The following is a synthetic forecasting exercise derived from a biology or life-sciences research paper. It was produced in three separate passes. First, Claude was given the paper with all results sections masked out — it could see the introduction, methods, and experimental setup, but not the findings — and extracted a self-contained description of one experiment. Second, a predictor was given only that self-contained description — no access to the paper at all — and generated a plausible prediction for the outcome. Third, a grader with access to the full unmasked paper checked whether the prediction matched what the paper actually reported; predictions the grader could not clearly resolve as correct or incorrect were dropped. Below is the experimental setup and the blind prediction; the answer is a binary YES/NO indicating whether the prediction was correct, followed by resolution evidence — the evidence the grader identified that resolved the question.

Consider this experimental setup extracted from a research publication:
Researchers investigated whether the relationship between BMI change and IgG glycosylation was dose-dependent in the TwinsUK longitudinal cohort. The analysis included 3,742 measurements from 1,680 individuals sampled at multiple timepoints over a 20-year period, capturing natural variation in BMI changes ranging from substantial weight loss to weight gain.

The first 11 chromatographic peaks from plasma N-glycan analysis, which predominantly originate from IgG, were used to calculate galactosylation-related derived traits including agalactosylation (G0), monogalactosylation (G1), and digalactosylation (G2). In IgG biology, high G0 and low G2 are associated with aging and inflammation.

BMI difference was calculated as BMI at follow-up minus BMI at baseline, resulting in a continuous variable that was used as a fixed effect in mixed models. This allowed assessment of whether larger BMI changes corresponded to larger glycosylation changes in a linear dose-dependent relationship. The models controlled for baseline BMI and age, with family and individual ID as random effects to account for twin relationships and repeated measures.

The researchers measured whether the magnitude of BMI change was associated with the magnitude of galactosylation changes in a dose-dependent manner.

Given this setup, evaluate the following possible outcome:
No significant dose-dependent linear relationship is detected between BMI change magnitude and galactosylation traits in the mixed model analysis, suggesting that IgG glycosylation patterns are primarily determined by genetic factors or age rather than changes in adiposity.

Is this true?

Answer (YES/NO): NO